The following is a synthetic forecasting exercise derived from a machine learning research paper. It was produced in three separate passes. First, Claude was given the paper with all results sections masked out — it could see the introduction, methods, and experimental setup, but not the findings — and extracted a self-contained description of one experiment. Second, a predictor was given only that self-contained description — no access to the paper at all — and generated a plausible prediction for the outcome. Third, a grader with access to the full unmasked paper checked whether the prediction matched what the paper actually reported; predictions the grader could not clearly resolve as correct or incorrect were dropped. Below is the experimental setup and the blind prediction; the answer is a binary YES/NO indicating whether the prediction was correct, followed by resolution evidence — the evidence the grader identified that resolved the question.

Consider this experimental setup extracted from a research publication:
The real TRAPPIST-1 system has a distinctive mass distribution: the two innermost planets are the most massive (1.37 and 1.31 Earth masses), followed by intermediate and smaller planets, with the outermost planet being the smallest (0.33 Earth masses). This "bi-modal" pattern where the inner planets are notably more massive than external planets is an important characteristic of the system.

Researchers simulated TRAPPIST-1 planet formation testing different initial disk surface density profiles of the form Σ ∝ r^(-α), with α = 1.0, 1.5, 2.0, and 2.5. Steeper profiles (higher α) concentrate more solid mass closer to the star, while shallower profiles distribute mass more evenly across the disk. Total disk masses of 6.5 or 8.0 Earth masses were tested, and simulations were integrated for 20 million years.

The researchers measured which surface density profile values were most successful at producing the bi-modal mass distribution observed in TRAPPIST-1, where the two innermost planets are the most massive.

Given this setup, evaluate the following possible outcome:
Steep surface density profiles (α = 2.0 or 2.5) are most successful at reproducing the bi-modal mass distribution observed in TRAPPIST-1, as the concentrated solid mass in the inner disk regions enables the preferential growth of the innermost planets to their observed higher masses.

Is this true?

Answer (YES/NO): YES